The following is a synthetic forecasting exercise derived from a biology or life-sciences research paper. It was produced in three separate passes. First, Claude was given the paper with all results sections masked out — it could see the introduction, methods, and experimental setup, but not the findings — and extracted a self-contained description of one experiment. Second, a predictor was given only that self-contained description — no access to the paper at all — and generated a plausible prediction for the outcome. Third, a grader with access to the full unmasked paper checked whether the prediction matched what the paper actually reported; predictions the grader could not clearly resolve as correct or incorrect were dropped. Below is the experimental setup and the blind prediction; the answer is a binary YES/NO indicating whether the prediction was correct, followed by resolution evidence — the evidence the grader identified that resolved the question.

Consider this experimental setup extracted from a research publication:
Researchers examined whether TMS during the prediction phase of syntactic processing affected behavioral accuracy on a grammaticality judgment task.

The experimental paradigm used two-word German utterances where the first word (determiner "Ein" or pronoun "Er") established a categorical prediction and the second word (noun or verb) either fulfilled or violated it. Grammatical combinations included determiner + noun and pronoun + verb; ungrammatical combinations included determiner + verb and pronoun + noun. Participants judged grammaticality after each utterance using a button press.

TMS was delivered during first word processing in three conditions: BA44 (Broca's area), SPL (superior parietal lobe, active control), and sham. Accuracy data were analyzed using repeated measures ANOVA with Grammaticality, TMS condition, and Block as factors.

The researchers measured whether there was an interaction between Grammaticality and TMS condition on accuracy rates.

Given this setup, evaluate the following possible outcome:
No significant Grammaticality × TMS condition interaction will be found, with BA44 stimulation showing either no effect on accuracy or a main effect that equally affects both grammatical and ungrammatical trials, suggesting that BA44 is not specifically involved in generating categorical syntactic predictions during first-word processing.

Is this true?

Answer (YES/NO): YES